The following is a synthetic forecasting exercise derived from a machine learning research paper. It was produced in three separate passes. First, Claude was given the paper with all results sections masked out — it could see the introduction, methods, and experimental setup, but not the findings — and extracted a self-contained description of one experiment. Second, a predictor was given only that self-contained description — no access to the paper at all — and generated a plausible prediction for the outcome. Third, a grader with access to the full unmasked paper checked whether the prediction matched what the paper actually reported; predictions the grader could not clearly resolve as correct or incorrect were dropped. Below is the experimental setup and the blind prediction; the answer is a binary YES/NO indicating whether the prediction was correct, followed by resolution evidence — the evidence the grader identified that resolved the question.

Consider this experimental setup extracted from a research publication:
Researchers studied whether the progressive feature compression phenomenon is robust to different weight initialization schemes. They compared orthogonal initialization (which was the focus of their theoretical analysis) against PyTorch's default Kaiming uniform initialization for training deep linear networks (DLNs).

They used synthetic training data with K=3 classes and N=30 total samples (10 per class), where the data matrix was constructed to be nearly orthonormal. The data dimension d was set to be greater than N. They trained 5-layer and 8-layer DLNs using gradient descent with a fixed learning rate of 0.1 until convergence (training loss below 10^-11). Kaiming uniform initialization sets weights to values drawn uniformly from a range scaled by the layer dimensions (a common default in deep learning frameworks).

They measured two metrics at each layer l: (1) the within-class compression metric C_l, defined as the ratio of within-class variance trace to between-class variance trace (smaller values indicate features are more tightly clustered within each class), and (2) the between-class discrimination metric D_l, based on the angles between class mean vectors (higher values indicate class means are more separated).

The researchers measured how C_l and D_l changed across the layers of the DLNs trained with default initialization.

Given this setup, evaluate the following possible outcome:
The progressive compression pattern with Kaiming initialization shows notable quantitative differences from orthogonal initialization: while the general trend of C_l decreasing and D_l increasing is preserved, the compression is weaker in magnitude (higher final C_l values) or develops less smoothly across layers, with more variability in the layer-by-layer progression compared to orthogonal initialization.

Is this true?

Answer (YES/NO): NO